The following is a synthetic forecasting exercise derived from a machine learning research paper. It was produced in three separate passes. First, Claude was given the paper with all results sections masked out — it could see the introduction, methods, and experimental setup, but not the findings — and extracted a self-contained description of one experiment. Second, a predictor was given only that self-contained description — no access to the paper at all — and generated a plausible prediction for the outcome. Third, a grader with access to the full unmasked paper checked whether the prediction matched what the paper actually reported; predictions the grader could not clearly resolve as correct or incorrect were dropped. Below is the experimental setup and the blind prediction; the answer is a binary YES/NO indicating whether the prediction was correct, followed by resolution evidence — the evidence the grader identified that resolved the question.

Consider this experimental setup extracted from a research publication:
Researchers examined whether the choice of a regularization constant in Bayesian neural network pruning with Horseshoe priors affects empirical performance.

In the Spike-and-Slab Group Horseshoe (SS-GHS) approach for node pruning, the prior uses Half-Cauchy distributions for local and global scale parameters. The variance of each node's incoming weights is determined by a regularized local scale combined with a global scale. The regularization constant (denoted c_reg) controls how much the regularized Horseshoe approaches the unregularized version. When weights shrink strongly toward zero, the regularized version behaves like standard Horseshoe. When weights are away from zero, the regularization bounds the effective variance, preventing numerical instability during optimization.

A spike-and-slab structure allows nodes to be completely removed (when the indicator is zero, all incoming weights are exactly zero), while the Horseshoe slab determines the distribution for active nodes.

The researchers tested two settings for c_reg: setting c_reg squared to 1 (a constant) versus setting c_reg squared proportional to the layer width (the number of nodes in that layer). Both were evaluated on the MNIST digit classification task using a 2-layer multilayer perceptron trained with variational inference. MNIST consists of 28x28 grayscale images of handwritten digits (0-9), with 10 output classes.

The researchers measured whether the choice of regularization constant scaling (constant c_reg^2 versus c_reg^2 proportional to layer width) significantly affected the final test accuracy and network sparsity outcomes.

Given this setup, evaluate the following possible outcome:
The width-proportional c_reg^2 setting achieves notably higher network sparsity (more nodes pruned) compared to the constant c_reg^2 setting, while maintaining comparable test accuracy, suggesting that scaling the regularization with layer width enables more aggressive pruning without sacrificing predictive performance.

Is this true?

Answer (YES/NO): NO